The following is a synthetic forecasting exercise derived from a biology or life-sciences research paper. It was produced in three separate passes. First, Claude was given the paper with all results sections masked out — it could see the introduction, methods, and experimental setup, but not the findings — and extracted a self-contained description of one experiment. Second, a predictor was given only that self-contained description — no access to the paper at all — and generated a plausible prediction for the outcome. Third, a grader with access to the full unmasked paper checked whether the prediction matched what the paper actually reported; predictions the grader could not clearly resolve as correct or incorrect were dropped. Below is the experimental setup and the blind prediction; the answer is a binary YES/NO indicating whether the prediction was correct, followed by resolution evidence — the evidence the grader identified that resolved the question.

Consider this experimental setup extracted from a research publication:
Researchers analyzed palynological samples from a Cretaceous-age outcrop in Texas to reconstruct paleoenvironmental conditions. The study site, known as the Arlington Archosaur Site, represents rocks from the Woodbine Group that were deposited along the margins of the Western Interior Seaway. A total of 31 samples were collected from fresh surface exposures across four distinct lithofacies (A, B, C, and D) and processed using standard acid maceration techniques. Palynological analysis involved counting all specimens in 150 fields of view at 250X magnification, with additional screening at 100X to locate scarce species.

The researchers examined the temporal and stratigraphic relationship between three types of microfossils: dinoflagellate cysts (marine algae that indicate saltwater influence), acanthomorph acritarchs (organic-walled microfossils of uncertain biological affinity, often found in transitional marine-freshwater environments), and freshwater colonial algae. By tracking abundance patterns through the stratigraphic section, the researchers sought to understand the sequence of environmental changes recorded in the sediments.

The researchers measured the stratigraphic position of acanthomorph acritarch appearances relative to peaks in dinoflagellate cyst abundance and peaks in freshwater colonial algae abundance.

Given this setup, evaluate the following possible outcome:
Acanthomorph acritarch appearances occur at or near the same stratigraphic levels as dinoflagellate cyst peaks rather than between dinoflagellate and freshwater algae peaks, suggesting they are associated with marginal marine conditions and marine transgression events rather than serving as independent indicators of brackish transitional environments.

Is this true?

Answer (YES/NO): NO